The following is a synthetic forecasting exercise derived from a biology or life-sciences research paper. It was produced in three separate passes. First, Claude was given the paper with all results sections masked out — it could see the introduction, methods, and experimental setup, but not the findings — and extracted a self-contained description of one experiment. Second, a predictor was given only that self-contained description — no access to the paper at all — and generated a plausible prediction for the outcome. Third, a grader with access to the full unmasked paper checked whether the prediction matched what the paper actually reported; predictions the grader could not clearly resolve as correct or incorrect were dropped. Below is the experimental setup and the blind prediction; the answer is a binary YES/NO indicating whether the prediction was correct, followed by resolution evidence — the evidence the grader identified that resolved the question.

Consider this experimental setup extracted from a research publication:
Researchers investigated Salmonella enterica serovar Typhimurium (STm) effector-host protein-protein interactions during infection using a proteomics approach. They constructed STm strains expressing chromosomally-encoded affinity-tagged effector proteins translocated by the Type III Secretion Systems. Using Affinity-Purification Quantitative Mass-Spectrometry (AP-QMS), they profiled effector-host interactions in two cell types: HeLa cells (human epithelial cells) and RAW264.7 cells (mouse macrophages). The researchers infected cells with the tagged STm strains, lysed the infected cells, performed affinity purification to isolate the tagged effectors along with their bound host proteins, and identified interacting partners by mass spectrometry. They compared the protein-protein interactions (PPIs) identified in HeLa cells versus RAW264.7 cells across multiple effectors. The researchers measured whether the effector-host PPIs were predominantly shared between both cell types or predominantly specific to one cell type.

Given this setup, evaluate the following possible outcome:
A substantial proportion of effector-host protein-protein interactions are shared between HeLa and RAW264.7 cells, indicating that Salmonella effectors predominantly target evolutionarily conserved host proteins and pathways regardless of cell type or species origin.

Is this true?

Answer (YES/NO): NO